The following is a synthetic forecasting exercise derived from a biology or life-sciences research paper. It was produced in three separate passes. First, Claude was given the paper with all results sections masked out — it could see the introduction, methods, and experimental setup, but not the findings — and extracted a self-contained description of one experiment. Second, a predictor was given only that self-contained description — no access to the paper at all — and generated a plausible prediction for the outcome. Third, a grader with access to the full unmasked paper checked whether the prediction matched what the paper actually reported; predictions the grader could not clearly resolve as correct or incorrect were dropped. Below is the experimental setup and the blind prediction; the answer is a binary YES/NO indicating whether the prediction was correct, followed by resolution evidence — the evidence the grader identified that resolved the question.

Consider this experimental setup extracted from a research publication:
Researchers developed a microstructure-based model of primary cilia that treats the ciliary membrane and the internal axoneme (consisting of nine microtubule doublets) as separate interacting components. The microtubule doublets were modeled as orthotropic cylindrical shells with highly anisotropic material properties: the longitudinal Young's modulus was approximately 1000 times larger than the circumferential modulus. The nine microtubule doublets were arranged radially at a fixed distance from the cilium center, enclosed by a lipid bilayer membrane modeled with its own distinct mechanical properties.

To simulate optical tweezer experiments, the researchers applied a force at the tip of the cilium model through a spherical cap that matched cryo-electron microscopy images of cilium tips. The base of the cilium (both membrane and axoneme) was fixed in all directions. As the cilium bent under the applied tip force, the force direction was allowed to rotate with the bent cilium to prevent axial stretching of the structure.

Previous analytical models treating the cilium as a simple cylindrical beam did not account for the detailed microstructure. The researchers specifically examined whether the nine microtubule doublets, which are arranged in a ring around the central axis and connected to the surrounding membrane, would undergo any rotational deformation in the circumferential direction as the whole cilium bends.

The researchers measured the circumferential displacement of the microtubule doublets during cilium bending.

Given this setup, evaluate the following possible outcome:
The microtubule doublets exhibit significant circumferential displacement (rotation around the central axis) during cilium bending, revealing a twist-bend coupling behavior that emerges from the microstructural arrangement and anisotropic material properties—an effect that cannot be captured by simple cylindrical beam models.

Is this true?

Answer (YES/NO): YES